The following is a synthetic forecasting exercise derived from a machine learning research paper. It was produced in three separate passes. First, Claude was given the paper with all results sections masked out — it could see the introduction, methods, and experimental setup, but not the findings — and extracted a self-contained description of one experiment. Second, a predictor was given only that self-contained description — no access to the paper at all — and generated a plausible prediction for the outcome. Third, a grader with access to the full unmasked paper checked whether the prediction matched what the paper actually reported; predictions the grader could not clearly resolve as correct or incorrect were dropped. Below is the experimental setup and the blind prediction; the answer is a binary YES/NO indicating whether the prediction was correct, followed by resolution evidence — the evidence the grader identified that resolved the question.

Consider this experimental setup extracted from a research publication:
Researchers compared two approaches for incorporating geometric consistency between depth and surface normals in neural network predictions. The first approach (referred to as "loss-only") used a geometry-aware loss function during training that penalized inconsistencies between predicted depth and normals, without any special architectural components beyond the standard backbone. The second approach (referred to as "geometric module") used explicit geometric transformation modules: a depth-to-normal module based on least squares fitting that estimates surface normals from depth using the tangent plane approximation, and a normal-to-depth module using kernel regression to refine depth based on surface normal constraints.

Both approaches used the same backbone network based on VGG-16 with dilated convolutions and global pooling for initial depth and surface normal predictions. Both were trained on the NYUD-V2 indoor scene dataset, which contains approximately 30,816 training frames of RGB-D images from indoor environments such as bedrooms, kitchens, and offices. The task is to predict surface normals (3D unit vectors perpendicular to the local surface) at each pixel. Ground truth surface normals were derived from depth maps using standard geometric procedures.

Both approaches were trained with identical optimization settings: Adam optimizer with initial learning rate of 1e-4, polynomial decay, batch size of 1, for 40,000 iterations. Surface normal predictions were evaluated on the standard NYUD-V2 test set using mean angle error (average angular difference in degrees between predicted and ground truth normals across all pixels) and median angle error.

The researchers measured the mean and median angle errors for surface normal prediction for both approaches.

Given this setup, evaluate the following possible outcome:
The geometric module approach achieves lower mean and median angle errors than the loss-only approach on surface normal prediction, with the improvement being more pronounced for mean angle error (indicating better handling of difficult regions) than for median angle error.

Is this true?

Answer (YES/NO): NO